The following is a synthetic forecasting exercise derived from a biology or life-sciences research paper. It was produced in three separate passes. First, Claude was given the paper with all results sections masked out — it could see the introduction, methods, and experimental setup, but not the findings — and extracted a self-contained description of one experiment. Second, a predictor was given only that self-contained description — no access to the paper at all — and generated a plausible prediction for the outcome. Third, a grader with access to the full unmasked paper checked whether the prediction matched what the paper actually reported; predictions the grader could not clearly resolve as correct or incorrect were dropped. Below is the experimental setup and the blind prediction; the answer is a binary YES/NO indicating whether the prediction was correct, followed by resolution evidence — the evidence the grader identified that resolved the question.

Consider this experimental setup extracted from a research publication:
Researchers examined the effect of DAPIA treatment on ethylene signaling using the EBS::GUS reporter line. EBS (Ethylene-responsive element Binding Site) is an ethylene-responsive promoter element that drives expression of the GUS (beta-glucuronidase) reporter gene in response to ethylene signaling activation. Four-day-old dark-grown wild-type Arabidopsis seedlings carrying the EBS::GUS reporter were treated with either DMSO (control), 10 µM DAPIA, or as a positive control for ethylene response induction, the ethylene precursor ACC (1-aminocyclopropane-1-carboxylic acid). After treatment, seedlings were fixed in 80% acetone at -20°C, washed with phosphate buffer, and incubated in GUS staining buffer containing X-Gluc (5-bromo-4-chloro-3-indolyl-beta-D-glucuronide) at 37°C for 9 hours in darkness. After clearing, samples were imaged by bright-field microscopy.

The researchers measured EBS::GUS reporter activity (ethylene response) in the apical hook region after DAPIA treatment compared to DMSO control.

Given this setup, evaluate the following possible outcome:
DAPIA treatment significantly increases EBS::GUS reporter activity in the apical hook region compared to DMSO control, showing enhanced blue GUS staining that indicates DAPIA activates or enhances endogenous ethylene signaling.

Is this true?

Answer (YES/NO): NO